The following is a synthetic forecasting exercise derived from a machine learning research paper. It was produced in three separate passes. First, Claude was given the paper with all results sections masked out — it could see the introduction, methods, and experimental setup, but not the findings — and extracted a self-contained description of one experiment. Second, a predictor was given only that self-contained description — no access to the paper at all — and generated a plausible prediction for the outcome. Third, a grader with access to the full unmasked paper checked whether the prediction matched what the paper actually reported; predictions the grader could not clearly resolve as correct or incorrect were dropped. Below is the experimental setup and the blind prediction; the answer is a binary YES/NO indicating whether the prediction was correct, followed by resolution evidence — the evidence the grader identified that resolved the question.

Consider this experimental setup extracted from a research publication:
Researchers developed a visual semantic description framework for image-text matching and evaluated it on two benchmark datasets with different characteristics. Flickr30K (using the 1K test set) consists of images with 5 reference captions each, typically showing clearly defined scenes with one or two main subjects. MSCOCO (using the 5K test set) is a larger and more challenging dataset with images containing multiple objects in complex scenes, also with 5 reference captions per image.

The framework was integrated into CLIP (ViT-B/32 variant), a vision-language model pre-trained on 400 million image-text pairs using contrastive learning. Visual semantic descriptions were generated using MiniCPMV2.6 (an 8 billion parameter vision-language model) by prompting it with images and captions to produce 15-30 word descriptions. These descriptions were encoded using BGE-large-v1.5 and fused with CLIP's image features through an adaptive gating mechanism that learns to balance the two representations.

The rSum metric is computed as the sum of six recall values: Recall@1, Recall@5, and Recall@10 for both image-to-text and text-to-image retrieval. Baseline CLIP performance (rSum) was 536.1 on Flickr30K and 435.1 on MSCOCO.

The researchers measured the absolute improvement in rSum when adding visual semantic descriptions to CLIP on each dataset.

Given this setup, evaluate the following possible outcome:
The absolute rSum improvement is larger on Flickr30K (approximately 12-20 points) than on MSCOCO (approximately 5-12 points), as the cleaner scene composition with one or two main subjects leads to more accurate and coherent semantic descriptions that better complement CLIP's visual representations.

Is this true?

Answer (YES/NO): NO